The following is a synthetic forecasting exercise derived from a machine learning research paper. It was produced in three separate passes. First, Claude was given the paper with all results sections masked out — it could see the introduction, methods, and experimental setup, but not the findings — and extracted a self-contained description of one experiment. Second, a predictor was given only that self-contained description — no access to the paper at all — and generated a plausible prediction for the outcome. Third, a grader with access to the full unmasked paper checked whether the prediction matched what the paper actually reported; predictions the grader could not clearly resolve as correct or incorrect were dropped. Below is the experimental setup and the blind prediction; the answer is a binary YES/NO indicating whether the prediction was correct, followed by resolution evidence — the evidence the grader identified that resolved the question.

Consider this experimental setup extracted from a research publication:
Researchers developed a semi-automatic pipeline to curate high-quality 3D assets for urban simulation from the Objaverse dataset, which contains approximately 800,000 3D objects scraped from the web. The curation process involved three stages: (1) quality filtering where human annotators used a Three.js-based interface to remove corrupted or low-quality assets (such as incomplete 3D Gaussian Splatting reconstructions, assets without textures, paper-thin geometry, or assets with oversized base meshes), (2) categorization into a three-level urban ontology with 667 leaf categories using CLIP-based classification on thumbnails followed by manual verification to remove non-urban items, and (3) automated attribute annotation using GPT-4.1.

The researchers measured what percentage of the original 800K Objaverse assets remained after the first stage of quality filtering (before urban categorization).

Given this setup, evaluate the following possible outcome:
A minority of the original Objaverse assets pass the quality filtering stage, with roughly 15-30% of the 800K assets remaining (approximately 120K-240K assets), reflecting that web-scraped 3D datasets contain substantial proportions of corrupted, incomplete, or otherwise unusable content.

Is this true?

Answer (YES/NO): YES